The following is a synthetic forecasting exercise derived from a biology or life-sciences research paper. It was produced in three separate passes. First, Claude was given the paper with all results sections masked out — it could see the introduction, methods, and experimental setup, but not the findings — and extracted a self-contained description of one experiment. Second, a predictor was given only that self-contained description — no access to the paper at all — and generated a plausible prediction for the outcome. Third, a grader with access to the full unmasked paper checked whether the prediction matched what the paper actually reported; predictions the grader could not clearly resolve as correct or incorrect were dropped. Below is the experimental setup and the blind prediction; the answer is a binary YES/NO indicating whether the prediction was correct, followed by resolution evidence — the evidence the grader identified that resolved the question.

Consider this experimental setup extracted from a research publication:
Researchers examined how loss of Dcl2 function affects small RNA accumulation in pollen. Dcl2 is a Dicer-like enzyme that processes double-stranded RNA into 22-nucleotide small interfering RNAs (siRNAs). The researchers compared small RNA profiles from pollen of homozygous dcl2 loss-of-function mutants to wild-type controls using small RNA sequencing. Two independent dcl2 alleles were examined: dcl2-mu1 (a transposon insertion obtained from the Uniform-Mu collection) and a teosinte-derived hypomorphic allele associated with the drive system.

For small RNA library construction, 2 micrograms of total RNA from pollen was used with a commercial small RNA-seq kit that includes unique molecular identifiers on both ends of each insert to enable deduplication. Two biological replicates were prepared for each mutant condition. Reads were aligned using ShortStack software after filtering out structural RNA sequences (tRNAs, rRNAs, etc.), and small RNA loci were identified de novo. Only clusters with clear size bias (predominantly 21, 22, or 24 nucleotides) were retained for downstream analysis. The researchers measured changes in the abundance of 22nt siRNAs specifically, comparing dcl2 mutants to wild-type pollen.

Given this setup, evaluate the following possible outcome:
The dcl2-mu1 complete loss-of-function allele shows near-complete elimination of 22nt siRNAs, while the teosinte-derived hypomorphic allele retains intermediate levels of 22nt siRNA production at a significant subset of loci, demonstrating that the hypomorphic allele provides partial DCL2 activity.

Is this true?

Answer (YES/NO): YES